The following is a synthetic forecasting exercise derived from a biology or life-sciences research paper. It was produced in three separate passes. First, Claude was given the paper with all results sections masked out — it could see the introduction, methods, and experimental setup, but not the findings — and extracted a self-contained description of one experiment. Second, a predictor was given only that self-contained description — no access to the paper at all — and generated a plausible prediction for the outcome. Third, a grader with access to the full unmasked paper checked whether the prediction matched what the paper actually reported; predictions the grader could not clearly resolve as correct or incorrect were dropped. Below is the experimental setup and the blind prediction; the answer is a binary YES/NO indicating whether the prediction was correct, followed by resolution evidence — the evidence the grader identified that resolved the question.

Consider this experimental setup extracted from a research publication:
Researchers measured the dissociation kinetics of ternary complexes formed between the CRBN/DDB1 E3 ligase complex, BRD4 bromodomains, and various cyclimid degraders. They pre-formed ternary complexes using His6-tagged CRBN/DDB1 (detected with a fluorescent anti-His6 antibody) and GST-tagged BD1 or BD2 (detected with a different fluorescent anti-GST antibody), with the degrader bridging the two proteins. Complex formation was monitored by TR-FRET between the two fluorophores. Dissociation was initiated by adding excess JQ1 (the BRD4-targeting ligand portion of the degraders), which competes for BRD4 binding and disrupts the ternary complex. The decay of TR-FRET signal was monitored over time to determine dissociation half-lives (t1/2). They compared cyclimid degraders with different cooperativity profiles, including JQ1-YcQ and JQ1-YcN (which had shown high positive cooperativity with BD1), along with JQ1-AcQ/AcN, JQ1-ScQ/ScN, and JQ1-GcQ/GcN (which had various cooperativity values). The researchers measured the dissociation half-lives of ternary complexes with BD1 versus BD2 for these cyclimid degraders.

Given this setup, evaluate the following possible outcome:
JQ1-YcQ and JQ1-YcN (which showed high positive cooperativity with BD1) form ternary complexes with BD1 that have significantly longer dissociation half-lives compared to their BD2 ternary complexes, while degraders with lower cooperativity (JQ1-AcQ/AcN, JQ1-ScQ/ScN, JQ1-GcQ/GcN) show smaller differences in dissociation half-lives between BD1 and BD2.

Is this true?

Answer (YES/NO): YES